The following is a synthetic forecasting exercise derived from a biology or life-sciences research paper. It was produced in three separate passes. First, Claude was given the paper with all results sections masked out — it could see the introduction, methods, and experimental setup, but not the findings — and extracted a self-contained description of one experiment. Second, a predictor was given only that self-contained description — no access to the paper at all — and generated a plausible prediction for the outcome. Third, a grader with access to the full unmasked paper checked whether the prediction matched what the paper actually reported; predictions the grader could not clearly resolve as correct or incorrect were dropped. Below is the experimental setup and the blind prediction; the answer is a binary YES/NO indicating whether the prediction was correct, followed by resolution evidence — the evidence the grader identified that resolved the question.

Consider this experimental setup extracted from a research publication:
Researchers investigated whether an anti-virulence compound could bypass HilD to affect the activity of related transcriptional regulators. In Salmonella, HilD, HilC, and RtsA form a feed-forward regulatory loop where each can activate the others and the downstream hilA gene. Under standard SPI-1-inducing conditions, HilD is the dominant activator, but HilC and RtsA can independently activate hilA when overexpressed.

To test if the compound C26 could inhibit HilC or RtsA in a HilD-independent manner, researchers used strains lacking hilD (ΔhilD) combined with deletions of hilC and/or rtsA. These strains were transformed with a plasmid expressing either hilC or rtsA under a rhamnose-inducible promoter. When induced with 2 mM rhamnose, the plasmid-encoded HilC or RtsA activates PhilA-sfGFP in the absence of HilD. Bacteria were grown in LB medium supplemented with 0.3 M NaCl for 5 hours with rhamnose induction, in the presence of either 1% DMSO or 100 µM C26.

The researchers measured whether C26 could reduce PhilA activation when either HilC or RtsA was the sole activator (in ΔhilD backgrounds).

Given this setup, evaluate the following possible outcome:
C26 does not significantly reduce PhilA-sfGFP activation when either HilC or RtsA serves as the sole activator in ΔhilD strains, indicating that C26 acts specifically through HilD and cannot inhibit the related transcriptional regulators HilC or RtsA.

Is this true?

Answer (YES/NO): YES